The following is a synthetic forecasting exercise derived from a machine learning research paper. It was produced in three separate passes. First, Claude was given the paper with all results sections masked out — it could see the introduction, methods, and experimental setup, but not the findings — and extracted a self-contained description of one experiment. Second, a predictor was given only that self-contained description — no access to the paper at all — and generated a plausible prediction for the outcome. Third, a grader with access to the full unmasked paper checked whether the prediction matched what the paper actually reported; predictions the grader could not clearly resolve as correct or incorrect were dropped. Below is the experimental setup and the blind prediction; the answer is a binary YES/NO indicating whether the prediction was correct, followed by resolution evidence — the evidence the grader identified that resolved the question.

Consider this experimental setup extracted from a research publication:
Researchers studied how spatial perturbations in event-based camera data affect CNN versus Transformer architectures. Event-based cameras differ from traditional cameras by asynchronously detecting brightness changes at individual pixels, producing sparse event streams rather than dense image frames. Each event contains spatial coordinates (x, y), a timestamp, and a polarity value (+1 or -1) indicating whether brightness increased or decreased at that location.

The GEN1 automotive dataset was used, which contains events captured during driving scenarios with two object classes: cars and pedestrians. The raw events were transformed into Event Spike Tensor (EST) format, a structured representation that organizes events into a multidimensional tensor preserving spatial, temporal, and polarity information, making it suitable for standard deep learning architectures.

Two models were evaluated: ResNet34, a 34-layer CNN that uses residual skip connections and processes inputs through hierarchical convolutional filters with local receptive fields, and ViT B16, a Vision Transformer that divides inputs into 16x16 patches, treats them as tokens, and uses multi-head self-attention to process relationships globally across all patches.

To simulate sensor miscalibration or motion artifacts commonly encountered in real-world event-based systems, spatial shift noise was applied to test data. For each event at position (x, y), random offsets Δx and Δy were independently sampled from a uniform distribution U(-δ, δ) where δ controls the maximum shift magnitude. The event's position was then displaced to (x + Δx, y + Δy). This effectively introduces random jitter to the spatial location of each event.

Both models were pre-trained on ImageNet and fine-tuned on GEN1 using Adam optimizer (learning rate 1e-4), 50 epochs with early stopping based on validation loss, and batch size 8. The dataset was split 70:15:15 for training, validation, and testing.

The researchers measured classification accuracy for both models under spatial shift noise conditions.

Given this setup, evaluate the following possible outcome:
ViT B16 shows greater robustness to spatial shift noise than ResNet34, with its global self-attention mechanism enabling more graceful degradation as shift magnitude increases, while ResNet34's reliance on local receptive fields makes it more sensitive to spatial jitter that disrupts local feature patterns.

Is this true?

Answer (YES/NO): YES